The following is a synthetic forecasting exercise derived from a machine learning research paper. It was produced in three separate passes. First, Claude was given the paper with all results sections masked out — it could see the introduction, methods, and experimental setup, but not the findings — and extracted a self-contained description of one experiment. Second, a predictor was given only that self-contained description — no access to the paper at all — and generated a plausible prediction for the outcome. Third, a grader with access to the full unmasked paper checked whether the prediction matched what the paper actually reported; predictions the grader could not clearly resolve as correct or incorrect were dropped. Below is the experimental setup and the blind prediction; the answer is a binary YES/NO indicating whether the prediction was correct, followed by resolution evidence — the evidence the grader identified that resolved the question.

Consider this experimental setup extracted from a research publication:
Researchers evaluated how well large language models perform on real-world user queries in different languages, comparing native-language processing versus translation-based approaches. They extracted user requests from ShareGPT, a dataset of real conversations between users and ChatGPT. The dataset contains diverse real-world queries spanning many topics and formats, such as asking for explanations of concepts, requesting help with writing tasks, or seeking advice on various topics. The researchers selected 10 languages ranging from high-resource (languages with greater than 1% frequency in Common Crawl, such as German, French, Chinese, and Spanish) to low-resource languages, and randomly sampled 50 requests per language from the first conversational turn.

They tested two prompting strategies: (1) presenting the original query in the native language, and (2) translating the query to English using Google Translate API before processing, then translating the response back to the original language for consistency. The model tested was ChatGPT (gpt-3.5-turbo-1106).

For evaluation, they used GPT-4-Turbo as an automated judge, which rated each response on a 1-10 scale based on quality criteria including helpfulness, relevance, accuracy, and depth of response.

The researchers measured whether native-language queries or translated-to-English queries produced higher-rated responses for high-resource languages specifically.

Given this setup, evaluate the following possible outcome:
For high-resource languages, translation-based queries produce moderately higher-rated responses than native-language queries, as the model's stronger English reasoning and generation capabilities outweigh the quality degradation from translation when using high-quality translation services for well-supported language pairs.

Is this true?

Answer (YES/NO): NO